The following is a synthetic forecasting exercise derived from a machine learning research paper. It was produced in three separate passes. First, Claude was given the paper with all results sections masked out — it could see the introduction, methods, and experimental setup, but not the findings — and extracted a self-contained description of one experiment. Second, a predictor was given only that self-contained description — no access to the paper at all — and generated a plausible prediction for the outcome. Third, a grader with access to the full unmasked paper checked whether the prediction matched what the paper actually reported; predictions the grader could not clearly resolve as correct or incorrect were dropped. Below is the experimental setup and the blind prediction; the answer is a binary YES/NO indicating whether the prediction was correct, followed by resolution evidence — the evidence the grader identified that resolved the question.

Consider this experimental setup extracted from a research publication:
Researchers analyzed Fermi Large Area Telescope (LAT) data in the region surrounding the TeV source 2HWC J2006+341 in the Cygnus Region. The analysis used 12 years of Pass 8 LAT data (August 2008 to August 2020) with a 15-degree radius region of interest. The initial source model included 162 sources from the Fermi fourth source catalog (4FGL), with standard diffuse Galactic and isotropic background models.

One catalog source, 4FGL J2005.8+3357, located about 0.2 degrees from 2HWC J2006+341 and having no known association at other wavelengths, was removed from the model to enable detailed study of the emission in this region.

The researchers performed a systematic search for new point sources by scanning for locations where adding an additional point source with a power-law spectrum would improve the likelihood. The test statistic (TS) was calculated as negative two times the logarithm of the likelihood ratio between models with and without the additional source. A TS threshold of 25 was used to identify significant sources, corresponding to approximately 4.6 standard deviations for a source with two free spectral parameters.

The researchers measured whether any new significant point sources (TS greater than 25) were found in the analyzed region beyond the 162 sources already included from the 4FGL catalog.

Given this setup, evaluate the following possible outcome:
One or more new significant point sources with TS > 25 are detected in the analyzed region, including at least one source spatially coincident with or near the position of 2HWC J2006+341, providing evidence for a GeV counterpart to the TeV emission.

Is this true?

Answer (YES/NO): NO